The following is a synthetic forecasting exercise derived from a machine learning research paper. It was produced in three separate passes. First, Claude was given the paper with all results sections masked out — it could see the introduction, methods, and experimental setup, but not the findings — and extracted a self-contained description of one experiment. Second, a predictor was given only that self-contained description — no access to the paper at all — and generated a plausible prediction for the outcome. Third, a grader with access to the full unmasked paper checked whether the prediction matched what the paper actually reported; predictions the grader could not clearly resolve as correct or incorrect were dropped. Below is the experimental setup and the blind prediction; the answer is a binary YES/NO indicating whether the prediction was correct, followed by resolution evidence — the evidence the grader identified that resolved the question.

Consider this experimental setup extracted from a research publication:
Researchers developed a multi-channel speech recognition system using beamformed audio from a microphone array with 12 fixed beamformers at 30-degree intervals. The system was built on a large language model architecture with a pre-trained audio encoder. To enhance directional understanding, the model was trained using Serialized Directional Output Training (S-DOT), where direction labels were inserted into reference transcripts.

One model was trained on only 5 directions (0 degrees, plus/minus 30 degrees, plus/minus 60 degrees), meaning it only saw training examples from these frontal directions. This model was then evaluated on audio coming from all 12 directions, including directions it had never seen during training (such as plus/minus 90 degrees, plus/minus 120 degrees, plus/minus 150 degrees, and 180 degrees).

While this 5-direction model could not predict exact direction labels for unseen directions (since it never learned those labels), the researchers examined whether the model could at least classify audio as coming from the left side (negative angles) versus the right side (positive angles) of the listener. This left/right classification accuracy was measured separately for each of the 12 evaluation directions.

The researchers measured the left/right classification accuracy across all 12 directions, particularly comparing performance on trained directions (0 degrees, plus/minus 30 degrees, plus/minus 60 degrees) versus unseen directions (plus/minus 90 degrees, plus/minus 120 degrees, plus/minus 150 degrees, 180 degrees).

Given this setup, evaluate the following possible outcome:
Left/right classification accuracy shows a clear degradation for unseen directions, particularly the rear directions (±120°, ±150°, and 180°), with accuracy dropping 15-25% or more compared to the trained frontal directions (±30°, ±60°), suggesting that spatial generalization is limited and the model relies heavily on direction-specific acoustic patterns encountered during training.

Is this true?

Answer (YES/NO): NO